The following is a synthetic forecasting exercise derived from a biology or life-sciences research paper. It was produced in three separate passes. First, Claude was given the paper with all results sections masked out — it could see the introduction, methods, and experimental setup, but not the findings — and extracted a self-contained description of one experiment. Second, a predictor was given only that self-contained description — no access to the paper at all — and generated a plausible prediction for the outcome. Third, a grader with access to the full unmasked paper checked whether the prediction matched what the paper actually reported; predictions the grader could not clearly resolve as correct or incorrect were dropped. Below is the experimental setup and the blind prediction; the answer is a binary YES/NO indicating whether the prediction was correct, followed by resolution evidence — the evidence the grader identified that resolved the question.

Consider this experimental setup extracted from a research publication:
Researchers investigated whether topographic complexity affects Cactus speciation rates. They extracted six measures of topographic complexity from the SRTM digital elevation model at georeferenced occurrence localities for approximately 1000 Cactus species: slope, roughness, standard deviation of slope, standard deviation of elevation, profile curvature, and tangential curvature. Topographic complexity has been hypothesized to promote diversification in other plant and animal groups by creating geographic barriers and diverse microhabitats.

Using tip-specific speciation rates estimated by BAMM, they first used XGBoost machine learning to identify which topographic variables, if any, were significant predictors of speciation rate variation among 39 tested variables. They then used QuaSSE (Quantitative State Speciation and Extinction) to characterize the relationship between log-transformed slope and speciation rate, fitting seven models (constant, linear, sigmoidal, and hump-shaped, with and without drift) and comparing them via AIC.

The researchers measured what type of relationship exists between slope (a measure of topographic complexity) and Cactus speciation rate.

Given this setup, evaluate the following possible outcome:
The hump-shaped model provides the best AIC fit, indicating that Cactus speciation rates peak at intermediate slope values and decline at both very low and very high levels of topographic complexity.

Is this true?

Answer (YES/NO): NO